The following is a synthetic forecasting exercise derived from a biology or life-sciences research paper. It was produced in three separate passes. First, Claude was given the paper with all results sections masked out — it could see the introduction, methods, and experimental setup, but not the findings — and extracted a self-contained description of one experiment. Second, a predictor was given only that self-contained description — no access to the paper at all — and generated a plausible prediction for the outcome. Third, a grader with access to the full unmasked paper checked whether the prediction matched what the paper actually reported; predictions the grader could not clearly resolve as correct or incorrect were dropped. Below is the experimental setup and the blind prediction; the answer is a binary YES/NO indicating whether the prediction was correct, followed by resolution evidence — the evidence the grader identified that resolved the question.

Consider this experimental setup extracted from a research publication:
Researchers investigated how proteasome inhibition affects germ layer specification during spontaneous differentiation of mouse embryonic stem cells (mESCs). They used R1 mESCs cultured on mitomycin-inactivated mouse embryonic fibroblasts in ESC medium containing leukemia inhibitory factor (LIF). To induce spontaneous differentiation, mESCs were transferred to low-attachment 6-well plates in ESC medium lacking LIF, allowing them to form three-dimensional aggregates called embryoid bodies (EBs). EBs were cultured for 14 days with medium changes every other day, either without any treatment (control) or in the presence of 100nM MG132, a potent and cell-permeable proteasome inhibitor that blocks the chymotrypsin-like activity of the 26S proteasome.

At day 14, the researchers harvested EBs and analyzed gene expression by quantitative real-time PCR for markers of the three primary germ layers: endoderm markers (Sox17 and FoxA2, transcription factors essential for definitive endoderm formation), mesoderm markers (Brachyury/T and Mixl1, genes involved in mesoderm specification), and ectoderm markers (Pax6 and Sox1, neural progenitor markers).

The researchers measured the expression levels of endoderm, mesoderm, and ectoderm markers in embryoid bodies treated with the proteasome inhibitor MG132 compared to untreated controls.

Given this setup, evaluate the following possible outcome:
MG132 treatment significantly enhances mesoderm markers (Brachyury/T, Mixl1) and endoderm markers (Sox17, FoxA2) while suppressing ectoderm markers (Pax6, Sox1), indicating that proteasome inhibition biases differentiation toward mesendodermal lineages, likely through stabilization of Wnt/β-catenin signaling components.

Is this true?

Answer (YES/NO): NO